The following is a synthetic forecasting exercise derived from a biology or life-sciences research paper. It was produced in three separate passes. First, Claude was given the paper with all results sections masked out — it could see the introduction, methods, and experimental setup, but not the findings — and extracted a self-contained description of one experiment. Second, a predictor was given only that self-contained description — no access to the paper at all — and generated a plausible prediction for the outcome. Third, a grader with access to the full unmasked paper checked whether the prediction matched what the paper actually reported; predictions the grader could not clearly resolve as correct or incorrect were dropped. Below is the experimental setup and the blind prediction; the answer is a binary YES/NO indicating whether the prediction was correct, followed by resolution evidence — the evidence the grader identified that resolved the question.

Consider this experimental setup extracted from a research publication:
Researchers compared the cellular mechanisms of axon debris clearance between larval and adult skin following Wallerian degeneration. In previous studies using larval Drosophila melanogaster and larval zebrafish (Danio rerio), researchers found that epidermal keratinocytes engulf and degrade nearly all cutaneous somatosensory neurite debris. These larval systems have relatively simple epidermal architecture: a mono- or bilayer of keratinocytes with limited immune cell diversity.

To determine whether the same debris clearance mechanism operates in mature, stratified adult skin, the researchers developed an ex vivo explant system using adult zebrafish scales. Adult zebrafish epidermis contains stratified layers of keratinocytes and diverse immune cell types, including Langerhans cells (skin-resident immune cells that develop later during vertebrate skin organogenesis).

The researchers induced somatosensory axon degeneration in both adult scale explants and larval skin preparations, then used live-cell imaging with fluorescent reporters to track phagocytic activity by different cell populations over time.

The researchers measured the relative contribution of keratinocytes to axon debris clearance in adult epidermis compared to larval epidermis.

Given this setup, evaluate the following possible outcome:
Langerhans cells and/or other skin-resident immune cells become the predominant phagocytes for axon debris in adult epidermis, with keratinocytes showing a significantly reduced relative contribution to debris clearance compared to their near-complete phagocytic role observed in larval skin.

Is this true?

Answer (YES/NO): YES